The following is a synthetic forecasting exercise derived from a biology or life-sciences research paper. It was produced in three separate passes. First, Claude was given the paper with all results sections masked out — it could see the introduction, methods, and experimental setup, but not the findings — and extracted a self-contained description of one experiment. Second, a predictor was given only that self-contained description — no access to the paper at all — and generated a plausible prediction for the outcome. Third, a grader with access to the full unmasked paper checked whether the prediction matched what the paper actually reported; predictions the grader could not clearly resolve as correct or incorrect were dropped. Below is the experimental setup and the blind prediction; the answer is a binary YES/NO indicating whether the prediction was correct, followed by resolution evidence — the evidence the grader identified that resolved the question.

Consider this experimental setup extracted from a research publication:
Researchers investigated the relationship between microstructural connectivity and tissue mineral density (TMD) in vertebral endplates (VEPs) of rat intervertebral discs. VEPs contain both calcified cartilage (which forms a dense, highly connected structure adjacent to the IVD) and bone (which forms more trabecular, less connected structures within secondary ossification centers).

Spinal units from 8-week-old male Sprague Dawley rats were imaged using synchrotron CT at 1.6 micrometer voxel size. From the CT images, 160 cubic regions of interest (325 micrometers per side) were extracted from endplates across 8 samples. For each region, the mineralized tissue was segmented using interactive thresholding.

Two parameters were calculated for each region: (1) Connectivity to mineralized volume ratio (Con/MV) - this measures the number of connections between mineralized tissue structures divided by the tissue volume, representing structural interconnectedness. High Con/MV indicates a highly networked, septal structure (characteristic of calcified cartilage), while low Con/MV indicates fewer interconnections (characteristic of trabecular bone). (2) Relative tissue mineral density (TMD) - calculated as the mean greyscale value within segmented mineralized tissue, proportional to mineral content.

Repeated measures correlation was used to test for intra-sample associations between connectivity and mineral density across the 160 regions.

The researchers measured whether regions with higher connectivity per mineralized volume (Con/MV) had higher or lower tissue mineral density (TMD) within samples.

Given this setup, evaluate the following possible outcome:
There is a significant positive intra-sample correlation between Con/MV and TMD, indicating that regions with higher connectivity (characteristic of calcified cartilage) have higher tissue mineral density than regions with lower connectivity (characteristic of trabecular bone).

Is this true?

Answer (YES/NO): NO